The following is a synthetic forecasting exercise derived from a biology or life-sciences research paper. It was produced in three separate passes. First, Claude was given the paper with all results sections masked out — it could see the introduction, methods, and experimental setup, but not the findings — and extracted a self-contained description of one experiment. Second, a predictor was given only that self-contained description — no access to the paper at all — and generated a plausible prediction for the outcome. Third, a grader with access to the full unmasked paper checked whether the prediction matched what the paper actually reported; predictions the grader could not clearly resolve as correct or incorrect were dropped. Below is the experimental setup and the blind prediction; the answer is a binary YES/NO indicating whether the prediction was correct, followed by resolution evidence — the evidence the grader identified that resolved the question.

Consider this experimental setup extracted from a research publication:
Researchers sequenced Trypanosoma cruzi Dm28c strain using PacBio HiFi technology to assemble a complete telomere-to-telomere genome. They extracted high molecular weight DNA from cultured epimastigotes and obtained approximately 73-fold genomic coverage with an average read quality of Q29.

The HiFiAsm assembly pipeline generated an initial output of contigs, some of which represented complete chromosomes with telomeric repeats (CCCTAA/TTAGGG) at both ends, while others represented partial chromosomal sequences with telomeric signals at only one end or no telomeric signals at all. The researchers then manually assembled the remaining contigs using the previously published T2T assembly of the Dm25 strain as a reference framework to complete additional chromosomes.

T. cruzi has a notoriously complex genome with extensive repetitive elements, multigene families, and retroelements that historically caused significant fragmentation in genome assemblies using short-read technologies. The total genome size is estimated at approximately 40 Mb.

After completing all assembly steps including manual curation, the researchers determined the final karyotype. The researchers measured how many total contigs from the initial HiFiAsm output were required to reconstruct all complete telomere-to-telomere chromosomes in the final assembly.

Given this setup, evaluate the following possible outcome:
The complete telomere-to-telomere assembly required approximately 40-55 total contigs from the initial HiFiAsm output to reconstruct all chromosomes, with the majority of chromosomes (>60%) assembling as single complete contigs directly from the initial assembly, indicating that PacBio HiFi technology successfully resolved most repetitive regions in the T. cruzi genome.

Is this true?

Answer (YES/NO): YES